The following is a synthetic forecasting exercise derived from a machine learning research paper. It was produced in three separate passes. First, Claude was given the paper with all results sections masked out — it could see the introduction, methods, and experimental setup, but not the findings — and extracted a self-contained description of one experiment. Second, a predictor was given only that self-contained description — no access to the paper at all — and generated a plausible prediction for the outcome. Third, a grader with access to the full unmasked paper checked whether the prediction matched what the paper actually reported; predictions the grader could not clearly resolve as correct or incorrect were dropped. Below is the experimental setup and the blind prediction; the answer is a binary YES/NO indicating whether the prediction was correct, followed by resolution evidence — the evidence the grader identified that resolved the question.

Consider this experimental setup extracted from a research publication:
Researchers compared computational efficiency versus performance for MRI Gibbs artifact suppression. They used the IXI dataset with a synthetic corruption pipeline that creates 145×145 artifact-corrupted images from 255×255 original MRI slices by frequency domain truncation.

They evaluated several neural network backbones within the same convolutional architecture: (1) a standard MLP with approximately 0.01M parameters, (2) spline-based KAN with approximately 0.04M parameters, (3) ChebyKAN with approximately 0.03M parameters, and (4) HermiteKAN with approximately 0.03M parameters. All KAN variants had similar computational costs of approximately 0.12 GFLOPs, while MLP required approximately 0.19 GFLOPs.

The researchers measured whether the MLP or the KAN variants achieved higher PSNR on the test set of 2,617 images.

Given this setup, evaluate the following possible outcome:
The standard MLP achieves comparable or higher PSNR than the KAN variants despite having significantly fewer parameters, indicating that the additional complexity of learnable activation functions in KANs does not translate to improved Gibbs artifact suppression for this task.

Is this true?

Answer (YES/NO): NO